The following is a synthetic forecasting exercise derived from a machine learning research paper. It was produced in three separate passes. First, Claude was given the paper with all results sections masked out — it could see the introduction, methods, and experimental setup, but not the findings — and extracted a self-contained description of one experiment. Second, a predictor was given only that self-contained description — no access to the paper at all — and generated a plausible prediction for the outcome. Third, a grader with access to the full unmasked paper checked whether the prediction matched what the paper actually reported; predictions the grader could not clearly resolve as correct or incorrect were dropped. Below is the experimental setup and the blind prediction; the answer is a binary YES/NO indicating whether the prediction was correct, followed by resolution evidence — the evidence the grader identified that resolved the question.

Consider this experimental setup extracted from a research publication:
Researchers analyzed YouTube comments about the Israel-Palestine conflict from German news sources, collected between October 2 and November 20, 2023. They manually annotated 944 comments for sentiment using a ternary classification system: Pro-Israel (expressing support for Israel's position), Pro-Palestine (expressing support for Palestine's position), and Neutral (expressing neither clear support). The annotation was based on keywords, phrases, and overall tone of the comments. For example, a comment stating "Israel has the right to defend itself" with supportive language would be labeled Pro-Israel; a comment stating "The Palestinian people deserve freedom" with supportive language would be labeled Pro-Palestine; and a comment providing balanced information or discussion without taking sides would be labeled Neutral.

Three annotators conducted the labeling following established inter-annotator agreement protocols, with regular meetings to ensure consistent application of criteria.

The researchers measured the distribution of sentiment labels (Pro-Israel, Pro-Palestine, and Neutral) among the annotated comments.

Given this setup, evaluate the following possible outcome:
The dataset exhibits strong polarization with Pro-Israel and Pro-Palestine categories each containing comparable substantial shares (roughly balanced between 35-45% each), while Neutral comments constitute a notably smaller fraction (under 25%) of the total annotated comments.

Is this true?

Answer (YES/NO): NO